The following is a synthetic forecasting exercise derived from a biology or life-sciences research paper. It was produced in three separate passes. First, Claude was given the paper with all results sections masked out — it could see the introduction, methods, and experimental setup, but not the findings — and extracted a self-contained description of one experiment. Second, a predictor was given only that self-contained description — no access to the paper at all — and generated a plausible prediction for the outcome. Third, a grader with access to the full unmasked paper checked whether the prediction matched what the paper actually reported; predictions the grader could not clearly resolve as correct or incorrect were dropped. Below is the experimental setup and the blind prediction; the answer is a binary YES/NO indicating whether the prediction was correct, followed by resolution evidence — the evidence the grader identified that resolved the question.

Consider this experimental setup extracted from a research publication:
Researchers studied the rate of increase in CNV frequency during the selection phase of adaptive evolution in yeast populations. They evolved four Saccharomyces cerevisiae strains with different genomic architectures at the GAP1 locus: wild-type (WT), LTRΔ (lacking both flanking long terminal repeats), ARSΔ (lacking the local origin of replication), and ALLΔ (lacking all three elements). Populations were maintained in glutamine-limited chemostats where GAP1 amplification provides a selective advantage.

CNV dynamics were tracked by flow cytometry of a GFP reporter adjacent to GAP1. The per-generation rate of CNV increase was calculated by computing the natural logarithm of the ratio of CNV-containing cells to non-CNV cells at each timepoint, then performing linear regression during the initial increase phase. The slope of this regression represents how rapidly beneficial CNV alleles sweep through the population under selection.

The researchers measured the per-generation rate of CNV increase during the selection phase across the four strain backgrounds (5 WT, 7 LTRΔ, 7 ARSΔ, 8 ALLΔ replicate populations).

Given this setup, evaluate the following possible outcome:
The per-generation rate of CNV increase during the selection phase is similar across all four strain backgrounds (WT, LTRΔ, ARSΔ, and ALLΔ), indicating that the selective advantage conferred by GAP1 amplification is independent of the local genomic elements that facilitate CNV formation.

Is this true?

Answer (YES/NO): NO